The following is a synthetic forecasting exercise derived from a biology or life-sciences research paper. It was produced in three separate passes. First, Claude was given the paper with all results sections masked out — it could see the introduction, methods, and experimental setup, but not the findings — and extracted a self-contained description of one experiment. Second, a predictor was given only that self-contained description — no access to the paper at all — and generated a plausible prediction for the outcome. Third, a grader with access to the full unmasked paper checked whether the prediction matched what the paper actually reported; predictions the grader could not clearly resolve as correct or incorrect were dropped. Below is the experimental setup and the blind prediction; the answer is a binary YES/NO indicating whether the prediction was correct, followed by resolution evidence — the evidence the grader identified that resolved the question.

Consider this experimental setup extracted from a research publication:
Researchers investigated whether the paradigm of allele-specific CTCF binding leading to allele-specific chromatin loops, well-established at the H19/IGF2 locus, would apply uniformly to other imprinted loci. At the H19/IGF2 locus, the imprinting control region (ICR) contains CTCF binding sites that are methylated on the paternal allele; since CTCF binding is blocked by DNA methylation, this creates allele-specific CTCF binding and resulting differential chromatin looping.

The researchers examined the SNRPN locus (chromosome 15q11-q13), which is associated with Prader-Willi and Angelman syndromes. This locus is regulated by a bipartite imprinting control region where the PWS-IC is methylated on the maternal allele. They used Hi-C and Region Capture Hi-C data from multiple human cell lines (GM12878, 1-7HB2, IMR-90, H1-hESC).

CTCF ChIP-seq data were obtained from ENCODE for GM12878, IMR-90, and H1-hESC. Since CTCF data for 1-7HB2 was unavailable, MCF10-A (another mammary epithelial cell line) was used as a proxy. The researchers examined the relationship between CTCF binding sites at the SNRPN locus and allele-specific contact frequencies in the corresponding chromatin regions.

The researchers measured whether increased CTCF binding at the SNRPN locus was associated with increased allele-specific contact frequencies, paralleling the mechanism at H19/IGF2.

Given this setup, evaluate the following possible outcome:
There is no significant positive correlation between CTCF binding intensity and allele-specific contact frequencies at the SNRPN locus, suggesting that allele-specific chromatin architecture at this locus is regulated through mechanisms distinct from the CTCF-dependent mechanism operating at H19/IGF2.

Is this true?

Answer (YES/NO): NO